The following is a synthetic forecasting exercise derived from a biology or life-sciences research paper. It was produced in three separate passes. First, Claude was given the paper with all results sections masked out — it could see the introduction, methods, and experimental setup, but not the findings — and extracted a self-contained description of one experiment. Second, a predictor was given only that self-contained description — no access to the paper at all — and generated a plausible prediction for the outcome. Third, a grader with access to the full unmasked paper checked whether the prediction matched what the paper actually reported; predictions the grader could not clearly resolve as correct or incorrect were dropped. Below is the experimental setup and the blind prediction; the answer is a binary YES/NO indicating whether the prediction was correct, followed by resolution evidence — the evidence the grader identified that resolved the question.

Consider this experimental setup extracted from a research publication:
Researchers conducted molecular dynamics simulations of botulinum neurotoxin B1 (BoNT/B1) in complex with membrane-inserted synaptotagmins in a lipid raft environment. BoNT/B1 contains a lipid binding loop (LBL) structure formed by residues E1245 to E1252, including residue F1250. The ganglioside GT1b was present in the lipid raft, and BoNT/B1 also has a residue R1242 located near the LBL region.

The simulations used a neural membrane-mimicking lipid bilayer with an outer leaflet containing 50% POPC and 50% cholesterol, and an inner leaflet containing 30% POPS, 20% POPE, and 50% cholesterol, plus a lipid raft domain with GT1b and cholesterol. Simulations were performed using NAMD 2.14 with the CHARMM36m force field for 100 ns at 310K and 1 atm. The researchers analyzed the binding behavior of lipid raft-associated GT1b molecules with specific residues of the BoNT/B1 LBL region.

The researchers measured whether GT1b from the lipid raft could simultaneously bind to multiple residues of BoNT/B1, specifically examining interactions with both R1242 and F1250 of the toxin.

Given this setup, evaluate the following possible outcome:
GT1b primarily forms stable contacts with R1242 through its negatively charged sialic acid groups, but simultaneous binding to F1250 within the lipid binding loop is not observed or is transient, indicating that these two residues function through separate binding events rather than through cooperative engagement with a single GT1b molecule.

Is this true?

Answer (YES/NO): NO